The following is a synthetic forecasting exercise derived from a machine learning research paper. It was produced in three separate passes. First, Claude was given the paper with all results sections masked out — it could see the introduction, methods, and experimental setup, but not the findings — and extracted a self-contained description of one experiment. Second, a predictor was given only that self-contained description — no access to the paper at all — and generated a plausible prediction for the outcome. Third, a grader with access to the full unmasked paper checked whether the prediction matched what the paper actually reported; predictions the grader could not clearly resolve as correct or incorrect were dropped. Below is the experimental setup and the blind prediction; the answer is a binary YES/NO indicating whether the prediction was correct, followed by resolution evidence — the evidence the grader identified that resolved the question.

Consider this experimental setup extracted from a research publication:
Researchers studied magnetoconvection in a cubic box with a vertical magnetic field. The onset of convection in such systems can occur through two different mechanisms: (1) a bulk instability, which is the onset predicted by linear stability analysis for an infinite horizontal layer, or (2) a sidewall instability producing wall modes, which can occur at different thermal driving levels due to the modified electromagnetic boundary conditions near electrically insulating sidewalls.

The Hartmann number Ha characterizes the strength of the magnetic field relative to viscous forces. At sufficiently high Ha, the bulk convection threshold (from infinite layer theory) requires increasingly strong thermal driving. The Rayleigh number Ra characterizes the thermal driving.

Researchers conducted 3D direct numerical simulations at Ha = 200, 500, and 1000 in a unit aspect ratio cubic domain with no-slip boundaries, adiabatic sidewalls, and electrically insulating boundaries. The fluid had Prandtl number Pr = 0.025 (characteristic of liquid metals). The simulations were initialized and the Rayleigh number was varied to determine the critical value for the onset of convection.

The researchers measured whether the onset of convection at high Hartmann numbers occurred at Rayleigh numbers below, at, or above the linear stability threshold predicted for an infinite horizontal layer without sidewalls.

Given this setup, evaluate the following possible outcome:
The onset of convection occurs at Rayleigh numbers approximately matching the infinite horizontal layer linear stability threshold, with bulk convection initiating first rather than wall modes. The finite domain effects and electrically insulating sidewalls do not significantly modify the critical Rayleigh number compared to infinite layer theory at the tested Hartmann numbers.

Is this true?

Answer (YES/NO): NO